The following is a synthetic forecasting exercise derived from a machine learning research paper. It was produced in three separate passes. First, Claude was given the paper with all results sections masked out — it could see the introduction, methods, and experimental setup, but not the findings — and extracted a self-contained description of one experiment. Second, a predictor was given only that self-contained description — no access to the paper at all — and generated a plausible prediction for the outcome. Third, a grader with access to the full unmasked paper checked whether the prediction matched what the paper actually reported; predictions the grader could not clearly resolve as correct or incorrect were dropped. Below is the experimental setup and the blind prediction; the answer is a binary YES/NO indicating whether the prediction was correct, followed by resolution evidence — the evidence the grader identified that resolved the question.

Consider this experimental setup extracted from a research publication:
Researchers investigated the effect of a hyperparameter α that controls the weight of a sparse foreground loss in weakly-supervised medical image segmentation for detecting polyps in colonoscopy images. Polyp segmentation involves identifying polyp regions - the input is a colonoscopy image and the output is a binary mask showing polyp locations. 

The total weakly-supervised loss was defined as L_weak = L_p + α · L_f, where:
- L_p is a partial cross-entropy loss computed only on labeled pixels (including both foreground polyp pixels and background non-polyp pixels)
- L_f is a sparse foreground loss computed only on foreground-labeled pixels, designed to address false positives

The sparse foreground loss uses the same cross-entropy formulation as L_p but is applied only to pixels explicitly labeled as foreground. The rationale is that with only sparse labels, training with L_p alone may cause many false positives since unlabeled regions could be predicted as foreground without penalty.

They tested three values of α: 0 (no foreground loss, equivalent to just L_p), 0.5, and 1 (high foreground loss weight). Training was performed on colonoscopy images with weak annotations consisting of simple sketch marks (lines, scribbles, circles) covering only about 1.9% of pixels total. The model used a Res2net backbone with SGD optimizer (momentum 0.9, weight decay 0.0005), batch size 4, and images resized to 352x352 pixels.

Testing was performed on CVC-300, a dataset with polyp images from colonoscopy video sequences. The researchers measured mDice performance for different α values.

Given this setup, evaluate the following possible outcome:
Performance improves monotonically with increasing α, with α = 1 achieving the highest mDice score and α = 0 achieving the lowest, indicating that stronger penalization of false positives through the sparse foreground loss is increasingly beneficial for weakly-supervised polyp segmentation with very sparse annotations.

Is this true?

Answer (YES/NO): NO